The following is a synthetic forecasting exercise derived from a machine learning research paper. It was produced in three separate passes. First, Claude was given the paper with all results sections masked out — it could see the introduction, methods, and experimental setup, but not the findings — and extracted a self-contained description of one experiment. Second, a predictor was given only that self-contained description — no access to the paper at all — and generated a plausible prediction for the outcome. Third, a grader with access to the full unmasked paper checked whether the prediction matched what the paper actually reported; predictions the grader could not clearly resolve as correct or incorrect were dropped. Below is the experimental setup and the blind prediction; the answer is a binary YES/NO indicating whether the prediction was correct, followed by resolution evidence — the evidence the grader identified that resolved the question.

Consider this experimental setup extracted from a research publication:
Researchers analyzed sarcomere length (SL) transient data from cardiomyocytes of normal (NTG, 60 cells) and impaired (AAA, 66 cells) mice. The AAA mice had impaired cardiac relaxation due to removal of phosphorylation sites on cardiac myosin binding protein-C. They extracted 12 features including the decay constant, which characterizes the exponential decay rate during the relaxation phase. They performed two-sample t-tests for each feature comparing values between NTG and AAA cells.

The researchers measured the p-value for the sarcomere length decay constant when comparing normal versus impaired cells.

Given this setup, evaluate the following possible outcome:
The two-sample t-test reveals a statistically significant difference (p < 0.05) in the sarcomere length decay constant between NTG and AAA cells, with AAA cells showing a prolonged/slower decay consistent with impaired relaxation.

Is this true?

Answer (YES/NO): NO